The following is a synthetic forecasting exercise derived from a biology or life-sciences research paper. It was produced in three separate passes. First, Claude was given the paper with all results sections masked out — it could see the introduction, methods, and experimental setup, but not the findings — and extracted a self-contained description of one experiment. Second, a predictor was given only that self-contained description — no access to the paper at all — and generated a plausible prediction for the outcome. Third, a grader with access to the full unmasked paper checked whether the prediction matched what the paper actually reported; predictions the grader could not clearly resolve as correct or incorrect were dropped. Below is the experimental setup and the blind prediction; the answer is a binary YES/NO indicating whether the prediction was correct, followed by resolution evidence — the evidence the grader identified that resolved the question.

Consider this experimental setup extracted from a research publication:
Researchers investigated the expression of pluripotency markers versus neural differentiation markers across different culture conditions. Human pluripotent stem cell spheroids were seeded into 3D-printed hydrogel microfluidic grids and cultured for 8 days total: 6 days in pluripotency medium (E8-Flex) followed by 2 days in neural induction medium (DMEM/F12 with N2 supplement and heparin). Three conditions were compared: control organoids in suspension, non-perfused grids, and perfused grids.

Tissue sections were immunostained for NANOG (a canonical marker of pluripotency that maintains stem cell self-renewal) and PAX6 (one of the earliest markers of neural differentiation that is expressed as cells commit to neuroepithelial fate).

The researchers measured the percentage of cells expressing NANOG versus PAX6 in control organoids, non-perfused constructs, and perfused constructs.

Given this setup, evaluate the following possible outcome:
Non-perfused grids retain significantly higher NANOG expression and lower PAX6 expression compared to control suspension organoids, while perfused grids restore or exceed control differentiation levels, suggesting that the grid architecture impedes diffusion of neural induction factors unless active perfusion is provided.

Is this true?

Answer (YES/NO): NO